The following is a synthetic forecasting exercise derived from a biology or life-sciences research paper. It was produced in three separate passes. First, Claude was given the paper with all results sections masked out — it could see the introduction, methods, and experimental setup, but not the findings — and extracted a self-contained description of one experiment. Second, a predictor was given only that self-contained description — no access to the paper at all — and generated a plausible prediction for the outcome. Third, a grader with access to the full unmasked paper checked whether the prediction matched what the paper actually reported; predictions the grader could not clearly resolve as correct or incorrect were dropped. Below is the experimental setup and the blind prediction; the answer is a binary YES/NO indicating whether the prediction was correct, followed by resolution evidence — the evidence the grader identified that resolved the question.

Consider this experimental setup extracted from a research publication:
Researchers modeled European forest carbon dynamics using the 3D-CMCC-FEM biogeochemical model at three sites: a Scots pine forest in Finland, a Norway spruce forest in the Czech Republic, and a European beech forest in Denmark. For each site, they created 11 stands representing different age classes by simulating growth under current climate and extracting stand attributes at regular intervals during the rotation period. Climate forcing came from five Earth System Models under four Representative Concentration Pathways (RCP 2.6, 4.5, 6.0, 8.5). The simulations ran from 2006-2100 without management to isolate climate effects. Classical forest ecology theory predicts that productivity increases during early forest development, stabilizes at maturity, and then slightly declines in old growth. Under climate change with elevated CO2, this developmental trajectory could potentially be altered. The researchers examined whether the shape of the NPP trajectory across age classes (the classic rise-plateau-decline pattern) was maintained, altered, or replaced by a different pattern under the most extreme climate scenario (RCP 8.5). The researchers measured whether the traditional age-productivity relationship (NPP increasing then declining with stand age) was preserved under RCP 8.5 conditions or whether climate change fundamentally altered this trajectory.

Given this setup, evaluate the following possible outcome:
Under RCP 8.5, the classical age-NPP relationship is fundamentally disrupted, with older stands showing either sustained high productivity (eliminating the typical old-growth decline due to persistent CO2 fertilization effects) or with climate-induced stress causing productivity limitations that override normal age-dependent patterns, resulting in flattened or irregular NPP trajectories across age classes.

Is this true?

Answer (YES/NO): NO